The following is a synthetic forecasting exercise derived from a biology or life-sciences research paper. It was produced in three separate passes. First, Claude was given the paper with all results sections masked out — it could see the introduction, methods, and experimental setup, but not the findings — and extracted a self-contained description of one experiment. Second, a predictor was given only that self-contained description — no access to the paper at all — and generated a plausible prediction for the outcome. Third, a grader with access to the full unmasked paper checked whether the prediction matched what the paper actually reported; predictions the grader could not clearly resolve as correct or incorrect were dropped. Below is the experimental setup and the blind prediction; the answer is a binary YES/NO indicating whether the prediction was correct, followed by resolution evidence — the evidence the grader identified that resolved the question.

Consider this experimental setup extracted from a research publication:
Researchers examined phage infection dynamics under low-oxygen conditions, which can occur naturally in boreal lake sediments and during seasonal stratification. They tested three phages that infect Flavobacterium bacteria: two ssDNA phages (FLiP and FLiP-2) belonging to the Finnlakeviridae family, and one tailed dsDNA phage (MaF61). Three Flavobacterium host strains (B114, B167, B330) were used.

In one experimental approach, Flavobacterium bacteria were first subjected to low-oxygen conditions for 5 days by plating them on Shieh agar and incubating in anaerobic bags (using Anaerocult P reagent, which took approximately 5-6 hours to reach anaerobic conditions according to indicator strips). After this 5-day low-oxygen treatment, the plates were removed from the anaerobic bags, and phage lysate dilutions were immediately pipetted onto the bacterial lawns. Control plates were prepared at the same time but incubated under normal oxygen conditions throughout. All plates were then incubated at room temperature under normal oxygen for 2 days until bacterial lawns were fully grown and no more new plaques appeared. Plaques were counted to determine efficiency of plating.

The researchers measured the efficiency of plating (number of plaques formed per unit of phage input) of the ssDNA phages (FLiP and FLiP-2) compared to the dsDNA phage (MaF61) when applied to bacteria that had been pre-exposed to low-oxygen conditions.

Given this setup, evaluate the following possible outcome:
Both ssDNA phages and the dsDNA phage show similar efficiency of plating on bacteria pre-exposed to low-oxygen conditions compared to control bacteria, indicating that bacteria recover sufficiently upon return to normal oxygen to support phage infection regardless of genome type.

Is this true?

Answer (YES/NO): NO